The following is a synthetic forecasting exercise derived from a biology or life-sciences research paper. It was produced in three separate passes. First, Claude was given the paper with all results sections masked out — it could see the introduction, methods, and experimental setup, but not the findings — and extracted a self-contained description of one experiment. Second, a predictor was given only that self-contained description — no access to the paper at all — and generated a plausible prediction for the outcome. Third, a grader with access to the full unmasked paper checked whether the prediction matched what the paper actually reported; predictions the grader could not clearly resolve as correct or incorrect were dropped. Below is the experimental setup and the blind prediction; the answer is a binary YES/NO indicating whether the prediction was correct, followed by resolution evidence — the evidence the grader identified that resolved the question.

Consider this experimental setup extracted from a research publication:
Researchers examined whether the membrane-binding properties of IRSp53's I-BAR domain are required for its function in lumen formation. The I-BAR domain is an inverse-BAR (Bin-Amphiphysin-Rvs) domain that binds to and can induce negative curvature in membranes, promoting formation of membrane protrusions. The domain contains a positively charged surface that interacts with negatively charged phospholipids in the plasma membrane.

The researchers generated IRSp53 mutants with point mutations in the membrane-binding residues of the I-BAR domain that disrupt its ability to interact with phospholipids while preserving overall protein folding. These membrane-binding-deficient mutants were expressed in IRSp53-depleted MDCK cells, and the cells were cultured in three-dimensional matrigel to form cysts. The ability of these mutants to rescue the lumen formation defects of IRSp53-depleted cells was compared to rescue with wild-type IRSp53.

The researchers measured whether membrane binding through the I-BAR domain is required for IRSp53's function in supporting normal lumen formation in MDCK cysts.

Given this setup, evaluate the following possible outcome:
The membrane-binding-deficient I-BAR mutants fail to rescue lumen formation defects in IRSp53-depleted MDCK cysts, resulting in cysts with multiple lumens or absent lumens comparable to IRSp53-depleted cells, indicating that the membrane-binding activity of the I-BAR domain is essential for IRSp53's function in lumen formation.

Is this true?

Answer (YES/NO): YES